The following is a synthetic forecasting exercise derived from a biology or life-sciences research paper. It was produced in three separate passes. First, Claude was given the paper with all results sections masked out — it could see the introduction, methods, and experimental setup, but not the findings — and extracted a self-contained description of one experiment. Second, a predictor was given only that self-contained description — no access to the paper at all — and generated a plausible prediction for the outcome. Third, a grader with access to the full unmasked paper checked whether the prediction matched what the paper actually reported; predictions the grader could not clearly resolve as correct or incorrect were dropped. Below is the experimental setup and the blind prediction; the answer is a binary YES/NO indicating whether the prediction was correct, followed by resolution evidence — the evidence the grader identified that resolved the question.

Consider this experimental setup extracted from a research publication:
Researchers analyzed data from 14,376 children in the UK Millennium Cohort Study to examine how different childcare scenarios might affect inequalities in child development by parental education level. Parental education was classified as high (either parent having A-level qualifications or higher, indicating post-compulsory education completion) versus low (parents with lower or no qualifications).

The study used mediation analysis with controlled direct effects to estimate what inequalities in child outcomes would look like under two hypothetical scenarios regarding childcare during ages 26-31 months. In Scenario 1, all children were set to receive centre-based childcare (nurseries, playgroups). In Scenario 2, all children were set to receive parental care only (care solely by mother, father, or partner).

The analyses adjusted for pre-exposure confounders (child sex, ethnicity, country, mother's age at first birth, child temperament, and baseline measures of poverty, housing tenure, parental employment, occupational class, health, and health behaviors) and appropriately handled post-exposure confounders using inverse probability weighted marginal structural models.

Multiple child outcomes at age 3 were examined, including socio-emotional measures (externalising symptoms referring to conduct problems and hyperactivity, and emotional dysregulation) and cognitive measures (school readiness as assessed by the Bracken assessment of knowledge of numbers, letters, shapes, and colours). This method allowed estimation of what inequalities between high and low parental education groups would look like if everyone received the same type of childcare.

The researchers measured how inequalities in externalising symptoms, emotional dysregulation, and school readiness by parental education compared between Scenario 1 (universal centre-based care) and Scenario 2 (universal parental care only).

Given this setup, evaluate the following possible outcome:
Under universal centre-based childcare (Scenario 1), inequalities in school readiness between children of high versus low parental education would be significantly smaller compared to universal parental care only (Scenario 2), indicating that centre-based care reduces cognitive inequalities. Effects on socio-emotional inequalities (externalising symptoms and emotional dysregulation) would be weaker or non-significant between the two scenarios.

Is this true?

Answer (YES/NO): NO